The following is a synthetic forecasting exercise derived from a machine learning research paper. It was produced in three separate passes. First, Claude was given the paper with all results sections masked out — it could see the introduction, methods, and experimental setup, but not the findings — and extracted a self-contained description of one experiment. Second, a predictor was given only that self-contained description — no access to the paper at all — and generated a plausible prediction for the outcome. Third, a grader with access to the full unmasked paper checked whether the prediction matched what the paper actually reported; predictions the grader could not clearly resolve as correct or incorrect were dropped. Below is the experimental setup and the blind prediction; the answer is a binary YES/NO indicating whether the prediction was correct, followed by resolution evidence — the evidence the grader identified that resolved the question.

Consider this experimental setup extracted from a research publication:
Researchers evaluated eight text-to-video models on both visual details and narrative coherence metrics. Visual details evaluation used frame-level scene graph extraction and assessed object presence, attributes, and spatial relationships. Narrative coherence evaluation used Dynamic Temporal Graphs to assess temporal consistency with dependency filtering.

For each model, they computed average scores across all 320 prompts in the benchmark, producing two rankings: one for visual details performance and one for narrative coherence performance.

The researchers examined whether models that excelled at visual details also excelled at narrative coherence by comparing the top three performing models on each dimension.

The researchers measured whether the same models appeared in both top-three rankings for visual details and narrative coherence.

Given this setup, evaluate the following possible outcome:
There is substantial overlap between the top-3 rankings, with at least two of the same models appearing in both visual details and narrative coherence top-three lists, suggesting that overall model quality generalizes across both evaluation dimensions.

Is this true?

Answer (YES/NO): YES